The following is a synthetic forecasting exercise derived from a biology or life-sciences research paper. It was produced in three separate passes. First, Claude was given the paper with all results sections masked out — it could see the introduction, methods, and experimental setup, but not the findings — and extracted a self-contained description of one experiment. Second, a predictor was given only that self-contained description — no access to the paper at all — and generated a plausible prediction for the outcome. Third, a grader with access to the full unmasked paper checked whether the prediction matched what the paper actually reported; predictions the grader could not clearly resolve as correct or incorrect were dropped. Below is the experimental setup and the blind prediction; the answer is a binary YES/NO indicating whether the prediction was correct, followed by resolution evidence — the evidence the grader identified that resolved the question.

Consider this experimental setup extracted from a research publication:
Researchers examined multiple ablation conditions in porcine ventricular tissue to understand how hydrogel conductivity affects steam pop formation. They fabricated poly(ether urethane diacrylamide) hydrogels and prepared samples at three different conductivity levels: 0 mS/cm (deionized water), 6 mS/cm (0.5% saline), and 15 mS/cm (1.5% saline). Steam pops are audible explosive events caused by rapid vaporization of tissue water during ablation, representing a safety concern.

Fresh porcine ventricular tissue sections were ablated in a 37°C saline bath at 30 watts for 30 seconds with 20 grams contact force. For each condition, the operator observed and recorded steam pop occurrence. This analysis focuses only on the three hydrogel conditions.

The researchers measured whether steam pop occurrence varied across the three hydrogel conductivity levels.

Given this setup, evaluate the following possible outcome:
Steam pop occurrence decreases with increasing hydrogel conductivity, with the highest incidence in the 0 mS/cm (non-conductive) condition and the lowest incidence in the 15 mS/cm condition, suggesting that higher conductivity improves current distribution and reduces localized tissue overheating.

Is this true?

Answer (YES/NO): NO